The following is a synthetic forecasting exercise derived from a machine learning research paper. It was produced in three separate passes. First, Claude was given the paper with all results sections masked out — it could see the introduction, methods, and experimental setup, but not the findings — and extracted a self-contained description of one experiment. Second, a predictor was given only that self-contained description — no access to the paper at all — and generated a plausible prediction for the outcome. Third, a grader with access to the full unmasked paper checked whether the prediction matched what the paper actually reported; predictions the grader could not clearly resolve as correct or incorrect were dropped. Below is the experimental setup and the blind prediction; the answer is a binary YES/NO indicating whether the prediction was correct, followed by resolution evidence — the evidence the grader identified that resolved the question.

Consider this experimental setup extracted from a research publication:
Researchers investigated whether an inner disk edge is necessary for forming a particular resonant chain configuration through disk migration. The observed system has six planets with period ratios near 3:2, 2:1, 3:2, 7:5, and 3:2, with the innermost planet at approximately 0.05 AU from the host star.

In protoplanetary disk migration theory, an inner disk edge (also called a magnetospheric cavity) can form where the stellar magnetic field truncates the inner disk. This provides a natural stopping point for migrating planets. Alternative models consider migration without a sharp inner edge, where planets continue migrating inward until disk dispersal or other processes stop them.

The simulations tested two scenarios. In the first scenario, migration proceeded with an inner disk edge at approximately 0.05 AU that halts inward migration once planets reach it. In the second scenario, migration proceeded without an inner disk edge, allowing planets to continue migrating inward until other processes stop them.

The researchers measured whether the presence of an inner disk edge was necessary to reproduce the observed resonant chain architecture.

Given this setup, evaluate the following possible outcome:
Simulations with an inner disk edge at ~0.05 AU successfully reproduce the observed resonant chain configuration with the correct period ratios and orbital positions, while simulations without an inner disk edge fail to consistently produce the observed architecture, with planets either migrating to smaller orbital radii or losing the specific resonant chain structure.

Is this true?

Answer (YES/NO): NO